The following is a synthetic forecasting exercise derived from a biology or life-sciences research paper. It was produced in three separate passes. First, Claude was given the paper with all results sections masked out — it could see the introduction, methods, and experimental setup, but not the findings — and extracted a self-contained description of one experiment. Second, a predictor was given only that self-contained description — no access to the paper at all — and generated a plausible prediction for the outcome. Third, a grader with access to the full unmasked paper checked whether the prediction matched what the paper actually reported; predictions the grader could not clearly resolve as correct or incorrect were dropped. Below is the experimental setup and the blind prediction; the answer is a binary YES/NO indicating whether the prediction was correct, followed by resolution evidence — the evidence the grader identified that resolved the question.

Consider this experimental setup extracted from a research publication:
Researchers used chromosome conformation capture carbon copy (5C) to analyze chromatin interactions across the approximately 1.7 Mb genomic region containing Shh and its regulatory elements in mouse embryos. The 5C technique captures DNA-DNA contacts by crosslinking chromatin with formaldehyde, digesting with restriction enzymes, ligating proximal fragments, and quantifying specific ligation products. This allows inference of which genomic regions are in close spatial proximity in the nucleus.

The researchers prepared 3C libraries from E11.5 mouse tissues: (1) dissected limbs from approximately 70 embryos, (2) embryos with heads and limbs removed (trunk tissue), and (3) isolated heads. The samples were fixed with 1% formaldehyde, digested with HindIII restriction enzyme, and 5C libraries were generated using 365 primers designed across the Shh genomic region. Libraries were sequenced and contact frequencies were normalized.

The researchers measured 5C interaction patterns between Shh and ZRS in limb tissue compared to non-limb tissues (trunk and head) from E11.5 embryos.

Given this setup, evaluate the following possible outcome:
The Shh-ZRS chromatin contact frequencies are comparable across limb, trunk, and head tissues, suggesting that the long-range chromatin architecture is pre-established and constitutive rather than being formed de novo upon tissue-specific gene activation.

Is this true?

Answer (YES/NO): YES